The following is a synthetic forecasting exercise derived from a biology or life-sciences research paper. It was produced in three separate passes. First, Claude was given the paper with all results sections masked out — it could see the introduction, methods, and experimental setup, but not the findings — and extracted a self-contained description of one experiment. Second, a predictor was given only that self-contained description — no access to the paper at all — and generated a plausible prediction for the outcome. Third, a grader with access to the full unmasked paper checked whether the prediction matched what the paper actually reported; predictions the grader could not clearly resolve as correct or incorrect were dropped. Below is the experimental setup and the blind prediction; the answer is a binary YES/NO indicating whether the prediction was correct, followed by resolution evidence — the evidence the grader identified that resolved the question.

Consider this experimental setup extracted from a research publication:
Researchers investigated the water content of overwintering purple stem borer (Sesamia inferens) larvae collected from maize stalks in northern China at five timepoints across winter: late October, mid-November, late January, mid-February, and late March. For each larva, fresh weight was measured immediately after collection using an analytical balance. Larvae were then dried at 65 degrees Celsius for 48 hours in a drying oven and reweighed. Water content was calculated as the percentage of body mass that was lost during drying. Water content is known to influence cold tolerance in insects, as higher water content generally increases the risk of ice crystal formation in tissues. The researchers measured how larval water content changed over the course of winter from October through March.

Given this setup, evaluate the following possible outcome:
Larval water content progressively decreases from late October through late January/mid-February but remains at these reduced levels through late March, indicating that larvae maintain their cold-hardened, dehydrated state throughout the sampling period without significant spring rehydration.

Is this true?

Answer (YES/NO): NO